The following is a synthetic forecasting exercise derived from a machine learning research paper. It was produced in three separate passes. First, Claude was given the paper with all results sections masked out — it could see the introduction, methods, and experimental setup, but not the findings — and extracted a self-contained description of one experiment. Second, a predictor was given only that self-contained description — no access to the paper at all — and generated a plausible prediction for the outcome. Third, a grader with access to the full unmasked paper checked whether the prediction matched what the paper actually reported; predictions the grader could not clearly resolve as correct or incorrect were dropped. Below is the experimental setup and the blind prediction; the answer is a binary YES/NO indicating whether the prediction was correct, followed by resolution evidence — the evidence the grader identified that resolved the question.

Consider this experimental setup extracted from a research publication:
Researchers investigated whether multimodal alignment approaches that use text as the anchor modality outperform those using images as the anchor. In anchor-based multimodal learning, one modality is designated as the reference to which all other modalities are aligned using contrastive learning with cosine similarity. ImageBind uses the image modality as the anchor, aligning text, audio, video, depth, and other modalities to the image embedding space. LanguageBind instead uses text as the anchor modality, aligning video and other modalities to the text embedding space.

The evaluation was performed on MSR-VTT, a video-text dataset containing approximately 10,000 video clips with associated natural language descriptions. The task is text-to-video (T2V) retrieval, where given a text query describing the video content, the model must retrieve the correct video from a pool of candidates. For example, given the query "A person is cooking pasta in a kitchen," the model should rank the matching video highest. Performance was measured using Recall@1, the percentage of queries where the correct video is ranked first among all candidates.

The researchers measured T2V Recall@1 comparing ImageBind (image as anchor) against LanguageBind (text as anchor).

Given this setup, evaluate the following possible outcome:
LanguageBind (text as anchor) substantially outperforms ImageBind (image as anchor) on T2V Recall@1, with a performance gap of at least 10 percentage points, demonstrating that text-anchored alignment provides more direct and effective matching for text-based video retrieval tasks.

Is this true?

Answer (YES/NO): NO